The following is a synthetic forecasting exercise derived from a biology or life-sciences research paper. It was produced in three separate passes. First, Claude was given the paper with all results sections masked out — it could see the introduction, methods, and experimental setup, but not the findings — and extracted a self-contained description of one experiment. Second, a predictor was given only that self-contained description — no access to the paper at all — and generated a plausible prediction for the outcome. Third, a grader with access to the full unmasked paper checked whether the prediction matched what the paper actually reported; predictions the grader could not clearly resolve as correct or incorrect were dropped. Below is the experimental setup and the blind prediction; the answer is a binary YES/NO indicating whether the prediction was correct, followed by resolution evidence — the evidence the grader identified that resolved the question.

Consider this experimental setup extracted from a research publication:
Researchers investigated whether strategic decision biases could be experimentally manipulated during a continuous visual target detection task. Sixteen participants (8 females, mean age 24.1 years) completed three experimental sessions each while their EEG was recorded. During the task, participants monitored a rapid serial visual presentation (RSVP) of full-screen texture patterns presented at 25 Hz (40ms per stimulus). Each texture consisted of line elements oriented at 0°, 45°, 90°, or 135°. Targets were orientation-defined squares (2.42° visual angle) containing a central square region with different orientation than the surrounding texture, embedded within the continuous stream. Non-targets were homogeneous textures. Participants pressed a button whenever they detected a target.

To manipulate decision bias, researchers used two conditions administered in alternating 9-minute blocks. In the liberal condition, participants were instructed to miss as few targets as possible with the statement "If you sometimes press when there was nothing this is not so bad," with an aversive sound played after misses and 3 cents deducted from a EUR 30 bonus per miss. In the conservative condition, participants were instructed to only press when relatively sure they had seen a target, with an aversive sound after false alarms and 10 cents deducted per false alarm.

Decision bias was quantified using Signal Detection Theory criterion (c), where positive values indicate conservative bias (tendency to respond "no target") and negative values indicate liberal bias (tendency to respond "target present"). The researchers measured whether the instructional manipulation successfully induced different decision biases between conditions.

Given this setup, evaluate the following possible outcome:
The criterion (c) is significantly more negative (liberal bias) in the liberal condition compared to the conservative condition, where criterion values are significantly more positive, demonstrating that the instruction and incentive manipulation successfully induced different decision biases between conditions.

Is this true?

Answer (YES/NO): YES